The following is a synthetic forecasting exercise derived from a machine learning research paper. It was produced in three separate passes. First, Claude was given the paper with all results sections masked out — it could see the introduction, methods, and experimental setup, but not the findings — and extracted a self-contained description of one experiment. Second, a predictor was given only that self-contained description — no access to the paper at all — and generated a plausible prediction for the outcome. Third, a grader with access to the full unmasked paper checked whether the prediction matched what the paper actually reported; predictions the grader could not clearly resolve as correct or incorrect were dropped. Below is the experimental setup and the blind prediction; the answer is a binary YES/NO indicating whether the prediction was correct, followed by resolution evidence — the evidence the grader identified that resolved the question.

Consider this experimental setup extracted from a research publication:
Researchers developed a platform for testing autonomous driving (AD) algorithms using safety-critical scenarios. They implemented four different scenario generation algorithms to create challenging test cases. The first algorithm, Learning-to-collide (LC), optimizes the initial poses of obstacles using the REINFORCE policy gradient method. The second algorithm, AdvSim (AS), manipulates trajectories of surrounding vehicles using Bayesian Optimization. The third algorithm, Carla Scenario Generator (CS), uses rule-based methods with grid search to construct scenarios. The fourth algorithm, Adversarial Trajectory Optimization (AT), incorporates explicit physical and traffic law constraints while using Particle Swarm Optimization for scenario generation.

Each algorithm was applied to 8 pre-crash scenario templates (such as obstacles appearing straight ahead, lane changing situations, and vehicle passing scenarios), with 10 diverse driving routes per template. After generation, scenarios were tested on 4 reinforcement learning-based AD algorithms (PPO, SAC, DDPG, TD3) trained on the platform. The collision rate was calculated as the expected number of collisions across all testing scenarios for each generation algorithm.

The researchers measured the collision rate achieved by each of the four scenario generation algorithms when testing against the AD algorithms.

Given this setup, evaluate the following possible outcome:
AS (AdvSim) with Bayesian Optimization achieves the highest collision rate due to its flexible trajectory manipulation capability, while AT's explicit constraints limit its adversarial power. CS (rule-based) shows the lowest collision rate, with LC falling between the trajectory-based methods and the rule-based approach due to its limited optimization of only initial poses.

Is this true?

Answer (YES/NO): NO